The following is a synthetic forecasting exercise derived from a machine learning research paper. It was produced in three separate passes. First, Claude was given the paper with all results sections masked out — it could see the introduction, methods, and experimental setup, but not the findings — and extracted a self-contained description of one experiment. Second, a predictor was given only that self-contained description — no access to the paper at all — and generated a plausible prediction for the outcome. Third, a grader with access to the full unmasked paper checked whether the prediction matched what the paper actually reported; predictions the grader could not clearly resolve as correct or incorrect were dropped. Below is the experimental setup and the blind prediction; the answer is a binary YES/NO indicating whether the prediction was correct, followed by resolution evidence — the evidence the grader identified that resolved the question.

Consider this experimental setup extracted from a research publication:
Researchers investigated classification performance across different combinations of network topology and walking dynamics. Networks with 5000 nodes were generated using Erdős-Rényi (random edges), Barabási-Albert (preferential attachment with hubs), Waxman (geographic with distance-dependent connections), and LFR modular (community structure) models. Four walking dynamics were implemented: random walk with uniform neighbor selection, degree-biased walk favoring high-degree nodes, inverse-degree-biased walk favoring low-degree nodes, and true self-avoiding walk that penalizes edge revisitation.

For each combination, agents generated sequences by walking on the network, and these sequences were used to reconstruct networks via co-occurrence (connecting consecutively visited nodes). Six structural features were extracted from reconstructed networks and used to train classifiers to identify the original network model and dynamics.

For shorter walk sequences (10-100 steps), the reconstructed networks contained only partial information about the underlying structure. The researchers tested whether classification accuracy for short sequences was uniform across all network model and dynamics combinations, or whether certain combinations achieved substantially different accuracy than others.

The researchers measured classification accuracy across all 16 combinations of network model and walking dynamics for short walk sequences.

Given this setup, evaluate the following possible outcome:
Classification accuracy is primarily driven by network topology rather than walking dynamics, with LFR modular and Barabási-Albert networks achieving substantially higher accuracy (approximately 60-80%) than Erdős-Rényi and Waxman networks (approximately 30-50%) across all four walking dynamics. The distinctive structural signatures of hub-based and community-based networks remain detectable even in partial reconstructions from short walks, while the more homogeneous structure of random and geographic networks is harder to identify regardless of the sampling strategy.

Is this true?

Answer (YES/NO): NO